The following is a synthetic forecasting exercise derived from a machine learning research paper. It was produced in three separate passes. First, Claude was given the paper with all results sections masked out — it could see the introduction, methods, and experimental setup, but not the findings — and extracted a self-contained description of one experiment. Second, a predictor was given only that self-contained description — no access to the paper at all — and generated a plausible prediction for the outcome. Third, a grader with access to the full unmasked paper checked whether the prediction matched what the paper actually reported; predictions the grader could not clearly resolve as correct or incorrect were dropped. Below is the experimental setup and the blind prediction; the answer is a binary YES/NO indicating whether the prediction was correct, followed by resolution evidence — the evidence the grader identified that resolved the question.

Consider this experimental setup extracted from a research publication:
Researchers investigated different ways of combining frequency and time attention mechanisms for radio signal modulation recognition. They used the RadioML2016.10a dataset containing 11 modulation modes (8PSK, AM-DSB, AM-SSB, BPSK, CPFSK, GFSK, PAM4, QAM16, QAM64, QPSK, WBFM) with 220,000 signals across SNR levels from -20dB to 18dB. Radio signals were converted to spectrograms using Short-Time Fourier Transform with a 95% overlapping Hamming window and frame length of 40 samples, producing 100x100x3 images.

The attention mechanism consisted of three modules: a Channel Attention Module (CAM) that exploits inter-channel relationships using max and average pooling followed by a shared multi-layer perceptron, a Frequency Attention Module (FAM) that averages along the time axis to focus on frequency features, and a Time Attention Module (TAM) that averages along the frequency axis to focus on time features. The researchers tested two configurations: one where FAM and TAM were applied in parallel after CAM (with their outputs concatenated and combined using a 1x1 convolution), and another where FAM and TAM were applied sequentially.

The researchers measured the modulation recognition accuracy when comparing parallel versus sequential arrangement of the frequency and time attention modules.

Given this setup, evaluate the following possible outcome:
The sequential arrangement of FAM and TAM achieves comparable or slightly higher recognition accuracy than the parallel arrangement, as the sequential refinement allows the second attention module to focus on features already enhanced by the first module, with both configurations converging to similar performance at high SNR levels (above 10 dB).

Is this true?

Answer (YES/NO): NO